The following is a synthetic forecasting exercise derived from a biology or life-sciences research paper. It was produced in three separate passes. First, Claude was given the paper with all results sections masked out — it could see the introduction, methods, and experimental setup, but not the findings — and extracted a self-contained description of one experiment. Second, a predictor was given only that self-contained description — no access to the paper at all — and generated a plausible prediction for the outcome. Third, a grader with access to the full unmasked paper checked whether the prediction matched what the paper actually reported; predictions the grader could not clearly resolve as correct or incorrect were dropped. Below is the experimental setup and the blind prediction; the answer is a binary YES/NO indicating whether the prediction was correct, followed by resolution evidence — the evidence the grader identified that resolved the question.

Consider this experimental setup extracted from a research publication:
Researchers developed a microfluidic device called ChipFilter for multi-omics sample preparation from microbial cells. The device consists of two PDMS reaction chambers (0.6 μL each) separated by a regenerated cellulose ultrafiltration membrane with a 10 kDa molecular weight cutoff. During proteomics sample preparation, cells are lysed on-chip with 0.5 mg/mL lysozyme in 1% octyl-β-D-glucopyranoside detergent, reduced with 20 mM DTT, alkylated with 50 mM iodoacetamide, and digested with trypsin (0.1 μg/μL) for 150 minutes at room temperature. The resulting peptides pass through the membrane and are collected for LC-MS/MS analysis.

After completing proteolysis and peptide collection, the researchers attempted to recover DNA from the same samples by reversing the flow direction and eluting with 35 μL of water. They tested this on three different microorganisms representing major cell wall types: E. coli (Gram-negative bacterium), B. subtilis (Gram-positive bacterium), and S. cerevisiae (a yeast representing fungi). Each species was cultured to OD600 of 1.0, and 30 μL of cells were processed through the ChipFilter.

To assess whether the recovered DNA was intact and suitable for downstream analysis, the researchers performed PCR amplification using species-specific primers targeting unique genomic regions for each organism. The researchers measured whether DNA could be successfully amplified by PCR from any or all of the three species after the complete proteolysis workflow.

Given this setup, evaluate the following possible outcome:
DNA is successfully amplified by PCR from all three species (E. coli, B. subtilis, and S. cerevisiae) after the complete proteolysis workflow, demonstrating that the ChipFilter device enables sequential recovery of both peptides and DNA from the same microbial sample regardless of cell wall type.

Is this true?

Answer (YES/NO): YES